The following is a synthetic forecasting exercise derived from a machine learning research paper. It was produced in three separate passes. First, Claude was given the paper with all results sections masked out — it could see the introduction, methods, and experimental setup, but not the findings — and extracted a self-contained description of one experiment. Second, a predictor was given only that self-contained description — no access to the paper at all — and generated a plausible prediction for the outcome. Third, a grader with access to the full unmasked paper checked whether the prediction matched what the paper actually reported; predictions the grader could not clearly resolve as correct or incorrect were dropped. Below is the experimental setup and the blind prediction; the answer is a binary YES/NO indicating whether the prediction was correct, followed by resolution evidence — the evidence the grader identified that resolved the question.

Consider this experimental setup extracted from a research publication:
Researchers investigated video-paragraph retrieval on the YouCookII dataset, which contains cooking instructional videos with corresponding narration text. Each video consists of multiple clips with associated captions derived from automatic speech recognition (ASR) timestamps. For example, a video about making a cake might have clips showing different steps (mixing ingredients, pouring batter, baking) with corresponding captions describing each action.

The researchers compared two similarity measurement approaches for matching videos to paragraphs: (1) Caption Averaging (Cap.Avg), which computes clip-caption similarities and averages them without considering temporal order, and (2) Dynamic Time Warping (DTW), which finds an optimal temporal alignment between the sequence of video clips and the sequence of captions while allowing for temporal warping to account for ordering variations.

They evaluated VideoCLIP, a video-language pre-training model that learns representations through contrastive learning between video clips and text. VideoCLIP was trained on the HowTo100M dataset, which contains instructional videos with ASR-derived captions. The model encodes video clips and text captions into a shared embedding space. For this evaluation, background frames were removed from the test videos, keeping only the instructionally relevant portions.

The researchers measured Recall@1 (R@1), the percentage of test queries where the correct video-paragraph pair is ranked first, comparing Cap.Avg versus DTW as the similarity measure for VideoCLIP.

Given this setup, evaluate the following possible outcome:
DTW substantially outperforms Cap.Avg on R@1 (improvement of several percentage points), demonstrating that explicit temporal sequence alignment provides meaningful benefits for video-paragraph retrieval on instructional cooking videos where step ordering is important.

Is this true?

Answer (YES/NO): NO